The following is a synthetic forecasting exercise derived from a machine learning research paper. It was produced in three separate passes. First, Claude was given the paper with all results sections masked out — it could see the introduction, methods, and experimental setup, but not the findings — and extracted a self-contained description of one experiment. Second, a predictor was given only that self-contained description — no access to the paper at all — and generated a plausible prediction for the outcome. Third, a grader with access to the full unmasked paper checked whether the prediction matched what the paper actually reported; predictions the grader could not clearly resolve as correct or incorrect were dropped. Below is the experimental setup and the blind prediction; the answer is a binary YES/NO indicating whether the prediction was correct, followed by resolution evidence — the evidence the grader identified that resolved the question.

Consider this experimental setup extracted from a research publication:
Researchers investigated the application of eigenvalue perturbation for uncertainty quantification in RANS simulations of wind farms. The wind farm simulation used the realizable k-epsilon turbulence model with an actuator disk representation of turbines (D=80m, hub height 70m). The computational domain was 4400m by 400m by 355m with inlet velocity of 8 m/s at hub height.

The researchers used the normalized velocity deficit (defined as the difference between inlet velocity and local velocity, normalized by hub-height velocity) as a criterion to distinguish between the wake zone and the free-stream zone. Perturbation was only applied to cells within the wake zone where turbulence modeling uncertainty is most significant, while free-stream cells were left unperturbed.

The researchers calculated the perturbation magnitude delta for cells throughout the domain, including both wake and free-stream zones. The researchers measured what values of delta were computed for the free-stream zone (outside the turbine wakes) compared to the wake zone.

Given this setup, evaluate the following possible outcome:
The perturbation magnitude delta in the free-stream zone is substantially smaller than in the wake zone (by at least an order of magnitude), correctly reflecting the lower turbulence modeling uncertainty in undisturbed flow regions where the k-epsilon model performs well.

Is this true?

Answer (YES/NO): YES